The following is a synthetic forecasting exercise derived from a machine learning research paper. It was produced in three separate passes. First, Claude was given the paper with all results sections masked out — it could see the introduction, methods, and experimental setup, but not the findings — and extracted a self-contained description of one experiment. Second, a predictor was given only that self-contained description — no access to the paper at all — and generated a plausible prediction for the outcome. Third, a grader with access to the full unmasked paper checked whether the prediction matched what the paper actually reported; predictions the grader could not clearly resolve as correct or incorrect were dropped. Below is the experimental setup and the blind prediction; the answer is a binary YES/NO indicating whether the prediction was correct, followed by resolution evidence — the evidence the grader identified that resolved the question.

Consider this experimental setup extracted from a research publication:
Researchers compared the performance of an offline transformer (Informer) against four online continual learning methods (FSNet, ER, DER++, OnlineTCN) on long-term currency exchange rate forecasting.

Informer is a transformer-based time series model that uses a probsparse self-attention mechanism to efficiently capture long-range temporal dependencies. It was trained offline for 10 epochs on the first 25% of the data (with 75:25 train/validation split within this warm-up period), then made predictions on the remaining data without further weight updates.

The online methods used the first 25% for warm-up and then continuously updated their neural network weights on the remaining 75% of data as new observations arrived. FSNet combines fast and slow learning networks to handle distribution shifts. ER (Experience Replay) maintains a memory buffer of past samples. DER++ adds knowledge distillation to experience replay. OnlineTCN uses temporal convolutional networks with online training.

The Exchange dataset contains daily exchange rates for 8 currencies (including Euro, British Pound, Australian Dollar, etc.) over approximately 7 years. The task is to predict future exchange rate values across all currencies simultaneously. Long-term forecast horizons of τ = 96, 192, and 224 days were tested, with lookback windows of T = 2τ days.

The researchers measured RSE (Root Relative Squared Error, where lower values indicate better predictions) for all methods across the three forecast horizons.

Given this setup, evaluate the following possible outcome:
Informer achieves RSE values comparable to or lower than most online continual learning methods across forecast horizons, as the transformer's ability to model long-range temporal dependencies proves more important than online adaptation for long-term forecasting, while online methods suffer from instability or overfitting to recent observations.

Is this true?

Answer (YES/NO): YES